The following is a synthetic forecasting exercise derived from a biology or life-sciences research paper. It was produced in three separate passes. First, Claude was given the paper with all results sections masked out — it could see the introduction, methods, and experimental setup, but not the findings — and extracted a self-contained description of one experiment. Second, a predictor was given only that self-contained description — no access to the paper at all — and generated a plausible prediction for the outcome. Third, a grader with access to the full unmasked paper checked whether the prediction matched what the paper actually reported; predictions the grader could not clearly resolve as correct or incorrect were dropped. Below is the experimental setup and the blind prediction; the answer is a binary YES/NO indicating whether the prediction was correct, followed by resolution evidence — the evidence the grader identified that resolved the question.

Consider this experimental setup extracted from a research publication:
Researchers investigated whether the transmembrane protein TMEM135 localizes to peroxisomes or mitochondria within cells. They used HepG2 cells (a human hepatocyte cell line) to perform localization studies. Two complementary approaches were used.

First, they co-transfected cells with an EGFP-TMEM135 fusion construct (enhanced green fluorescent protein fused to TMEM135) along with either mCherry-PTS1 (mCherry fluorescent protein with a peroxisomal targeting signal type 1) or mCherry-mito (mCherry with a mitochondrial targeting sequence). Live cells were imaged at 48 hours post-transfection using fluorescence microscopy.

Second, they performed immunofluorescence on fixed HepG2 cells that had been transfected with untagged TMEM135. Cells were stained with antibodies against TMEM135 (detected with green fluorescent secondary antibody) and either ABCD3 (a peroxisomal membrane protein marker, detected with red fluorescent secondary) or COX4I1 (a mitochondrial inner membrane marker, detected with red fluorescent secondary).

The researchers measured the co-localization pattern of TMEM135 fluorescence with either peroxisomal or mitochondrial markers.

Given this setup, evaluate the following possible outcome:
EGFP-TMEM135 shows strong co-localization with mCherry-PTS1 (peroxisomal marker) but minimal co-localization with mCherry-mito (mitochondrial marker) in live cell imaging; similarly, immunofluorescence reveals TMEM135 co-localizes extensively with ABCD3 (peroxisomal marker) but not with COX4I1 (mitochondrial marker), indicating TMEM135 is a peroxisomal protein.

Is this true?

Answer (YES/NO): YES